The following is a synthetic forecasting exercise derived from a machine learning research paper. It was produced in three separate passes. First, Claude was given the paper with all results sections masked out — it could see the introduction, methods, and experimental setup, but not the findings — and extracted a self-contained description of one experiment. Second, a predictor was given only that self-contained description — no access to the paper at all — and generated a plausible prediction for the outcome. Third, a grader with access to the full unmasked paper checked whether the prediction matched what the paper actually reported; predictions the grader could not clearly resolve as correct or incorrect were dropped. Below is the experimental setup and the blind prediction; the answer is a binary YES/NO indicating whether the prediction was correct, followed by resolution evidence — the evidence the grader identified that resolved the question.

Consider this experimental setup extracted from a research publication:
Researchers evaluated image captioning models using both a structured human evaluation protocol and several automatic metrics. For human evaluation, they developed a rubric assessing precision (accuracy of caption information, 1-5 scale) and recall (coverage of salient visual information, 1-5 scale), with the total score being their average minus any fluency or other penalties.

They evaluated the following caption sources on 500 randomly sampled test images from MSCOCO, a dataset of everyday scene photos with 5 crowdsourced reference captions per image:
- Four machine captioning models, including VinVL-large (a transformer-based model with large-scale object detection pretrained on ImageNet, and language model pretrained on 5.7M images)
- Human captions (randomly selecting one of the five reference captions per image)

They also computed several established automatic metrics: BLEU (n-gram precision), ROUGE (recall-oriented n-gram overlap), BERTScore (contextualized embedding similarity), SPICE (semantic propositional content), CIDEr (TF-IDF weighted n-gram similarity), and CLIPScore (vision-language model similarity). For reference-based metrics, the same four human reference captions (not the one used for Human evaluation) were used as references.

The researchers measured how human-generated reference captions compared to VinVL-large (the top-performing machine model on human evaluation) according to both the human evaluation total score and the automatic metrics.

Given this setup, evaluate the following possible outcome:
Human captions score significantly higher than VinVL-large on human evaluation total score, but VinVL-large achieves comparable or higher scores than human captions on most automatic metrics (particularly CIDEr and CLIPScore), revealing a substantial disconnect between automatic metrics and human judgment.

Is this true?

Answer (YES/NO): NO